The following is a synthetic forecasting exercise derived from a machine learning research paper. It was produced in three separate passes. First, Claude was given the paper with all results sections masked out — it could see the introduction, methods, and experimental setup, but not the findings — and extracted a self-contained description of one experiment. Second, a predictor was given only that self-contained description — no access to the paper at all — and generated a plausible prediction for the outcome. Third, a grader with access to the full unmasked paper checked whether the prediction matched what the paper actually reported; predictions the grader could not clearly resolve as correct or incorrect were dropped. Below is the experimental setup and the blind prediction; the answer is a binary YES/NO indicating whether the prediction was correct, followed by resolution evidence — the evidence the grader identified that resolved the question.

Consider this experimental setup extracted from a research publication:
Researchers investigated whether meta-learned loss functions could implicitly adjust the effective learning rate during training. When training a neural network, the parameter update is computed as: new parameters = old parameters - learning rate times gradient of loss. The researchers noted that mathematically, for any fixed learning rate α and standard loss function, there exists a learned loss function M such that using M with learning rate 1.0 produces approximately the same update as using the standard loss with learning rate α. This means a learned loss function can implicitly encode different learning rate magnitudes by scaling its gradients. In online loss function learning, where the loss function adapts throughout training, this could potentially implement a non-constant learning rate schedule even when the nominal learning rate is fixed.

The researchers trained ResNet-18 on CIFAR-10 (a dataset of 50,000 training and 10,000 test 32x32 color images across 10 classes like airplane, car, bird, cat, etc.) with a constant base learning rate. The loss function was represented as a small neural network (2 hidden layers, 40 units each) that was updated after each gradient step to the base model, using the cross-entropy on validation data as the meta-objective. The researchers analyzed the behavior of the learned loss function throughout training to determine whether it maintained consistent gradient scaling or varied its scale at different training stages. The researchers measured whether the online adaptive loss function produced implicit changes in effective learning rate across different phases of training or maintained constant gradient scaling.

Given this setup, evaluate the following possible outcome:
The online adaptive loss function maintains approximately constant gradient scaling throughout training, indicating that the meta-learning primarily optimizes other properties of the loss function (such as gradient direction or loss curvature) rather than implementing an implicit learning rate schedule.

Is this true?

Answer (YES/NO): NO